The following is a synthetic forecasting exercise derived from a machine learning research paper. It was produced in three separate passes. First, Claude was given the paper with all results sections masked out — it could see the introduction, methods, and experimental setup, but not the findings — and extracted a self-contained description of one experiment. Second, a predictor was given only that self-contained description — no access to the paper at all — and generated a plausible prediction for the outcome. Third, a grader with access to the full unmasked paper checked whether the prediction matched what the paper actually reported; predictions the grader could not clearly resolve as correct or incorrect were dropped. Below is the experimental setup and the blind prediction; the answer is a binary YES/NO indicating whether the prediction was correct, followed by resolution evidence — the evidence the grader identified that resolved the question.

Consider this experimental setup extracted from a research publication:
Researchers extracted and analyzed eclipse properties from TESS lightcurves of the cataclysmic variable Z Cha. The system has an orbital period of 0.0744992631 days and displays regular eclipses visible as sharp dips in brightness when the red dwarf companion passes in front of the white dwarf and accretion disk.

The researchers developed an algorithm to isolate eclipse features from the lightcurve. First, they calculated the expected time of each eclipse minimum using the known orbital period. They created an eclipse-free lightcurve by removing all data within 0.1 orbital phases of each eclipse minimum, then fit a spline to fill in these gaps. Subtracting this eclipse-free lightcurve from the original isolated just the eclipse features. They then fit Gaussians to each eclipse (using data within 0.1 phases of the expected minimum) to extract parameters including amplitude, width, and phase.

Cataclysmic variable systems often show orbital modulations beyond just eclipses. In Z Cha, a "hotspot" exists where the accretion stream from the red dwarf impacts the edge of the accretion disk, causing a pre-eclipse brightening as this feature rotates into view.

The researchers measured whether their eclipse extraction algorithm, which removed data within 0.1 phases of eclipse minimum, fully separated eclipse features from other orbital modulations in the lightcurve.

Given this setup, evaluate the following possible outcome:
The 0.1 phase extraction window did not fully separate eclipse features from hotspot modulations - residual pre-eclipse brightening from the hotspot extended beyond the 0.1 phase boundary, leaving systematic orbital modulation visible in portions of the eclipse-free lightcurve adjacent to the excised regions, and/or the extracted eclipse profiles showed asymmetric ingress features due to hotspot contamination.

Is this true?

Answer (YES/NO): YES